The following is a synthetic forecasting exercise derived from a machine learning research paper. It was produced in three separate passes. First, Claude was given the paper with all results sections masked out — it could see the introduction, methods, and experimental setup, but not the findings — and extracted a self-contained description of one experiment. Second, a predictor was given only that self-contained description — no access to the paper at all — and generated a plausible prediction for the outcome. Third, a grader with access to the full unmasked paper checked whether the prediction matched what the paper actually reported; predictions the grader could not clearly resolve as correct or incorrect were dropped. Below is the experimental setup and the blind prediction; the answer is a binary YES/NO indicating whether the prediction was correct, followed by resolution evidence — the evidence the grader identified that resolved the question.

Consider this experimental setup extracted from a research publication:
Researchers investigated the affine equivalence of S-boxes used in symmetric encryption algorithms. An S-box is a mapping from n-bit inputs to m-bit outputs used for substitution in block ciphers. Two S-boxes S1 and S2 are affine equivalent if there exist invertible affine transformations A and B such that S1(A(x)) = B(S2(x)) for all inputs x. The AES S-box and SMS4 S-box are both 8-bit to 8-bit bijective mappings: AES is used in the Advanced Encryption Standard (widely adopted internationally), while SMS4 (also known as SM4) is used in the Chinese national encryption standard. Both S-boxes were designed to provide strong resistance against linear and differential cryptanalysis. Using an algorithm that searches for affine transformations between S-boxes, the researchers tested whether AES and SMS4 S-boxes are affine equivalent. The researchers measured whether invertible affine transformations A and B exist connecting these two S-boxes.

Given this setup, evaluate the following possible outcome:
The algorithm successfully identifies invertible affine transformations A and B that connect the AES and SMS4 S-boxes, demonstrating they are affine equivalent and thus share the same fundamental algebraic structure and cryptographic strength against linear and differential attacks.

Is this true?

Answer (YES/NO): YES